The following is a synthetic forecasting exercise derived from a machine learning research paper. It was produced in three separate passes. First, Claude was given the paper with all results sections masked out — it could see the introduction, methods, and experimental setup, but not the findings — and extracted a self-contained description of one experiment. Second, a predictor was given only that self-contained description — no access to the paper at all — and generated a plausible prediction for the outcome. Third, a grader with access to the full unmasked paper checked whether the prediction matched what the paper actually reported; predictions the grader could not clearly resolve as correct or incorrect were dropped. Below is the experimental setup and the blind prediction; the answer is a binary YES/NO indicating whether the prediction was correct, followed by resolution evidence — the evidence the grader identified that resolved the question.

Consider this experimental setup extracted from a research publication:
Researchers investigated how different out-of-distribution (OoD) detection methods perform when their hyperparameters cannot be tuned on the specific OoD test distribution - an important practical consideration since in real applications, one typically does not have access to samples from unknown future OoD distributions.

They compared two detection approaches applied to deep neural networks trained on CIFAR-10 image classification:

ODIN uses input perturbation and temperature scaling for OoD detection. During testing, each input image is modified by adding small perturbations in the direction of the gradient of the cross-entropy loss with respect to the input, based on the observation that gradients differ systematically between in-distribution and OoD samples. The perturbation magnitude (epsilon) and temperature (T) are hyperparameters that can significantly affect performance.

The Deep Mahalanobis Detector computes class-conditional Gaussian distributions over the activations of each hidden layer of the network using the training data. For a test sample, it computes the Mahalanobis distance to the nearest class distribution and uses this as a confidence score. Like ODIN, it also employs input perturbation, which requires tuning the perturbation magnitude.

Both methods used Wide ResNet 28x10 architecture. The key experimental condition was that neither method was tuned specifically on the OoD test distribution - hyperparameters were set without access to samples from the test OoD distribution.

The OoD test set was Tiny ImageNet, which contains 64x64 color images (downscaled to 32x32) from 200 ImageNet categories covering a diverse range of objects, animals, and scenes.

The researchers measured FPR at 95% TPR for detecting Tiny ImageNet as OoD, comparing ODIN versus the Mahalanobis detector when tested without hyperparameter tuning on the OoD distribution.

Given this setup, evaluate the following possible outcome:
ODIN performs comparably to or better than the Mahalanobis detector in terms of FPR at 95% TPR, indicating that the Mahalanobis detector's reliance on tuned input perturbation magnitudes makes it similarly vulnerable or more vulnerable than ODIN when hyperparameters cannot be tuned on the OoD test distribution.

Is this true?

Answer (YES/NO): NO